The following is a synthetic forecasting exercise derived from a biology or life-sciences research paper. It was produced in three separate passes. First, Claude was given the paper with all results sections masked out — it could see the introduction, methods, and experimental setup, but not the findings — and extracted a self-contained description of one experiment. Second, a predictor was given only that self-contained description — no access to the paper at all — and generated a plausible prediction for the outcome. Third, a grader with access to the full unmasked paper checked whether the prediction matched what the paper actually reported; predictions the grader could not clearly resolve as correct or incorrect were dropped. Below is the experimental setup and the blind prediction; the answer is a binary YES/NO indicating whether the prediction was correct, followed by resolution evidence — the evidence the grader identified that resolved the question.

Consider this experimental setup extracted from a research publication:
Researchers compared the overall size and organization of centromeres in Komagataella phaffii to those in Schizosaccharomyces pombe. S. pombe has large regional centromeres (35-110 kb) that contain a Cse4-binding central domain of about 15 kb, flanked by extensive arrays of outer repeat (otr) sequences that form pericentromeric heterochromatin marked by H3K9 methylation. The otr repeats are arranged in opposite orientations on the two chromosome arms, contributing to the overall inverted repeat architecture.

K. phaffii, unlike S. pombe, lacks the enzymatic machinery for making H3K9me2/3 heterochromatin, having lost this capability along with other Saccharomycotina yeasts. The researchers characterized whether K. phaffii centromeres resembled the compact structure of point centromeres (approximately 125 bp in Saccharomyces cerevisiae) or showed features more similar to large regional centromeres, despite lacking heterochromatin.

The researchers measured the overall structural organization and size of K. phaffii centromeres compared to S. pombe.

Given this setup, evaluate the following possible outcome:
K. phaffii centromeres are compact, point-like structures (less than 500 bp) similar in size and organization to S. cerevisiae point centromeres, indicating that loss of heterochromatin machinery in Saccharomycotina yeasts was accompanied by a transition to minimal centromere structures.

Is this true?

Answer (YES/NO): NO